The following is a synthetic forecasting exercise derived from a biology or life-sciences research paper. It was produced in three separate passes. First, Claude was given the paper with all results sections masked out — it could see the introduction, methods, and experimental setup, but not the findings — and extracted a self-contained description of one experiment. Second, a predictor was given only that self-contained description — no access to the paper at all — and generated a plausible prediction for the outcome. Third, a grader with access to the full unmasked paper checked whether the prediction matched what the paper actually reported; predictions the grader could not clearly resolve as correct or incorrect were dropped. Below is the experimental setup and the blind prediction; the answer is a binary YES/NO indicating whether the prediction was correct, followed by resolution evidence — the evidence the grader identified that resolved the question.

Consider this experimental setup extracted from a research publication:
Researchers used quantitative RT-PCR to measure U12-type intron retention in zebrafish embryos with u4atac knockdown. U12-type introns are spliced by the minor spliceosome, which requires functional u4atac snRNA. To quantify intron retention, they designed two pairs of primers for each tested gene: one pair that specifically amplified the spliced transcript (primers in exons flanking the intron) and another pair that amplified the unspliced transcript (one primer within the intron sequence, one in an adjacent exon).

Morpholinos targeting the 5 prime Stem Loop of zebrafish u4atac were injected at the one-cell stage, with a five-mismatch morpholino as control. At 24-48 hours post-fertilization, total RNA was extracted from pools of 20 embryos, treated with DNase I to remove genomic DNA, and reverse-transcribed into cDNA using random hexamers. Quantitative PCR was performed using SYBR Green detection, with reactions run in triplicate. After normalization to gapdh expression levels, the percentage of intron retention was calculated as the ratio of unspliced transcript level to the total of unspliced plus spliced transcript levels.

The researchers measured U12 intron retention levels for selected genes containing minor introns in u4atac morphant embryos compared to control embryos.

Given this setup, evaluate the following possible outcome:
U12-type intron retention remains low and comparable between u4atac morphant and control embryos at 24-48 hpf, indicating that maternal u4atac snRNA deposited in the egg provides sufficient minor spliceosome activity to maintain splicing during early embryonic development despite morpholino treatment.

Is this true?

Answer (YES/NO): NO